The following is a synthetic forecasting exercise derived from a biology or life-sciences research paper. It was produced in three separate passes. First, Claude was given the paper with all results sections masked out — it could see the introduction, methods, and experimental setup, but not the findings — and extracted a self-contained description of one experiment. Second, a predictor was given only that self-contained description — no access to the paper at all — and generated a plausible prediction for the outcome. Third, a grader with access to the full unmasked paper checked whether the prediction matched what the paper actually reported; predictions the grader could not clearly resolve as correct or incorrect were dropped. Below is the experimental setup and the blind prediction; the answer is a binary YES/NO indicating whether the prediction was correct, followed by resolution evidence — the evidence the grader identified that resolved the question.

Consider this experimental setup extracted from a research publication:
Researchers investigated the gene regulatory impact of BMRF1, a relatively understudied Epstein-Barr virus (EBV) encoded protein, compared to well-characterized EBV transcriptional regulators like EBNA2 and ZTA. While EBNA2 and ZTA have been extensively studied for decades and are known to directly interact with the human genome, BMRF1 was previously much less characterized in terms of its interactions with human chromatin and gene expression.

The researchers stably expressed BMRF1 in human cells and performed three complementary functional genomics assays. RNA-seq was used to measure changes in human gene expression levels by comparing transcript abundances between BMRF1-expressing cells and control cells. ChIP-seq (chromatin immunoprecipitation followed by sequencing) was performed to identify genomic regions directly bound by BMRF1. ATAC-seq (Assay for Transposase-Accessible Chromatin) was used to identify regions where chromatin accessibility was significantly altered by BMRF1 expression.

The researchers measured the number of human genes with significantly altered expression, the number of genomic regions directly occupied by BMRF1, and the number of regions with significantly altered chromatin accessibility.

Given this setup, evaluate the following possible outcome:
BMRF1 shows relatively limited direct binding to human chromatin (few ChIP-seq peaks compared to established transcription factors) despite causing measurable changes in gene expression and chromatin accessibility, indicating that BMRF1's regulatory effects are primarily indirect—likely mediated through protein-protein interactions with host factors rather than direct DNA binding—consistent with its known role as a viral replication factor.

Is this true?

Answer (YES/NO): NO